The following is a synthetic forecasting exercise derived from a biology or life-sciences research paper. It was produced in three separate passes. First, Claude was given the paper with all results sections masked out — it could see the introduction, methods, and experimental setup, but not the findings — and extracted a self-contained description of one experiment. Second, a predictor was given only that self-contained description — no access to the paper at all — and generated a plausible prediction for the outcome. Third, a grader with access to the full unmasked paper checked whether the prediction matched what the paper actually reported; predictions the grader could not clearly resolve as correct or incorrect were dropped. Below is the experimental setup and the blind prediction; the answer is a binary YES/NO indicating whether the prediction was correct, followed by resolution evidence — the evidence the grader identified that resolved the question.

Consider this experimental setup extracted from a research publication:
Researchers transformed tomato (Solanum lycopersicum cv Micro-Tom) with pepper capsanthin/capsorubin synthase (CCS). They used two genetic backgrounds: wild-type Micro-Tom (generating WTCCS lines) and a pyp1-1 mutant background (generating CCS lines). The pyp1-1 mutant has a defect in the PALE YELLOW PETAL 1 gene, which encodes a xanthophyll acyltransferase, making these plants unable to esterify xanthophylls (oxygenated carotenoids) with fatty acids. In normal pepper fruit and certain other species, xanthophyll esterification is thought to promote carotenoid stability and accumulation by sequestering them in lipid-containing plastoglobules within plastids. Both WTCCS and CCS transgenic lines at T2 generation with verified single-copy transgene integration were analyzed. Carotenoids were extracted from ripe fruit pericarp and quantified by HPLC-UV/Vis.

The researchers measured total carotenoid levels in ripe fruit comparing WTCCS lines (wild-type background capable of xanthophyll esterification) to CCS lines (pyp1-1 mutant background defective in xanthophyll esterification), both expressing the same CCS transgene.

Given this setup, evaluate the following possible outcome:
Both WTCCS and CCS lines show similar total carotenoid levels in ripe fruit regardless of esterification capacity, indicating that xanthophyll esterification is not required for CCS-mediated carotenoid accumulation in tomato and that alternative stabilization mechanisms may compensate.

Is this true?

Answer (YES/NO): NO